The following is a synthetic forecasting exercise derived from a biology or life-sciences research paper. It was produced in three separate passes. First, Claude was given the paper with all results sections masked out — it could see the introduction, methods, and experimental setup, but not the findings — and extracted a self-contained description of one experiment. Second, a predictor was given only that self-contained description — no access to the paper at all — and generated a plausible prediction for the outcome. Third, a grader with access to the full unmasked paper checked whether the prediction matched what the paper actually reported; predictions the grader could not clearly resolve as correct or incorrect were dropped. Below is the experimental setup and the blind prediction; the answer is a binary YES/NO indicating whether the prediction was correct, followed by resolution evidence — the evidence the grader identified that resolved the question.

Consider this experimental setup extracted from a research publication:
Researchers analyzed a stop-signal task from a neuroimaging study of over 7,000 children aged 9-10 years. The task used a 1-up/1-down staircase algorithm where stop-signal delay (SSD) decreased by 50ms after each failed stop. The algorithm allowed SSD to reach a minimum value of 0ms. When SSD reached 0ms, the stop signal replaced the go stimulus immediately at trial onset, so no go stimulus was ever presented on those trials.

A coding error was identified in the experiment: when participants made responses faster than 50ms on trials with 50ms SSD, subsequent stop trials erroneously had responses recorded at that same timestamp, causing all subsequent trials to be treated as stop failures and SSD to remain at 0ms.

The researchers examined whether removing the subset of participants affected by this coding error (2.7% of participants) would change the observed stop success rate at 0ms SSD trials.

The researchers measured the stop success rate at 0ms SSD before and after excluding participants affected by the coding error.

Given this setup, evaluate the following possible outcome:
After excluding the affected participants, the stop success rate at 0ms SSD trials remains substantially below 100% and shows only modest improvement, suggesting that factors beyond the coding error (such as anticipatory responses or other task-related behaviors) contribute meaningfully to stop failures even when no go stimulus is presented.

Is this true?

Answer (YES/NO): YES